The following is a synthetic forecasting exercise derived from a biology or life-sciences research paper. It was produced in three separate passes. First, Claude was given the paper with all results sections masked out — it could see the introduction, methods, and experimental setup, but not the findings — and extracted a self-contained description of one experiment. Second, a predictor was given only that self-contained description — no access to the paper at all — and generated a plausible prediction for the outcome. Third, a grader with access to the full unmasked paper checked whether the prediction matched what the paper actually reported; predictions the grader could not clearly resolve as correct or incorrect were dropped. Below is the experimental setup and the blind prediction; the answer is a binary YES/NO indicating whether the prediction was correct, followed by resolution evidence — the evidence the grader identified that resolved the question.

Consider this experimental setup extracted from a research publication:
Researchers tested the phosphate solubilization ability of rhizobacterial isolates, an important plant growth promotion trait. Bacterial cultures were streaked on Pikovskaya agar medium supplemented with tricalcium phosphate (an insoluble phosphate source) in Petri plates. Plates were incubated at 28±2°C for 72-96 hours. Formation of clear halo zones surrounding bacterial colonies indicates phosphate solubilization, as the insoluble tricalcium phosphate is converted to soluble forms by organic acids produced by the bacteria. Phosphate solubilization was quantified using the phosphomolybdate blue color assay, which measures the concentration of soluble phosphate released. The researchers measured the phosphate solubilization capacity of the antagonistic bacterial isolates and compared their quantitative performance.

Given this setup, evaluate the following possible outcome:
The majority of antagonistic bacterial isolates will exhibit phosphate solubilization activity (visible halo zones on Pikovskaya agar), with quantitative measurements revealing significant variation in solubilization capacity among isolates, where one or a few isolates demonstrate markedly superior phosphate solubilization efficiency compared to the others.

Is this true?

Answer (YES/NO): YES